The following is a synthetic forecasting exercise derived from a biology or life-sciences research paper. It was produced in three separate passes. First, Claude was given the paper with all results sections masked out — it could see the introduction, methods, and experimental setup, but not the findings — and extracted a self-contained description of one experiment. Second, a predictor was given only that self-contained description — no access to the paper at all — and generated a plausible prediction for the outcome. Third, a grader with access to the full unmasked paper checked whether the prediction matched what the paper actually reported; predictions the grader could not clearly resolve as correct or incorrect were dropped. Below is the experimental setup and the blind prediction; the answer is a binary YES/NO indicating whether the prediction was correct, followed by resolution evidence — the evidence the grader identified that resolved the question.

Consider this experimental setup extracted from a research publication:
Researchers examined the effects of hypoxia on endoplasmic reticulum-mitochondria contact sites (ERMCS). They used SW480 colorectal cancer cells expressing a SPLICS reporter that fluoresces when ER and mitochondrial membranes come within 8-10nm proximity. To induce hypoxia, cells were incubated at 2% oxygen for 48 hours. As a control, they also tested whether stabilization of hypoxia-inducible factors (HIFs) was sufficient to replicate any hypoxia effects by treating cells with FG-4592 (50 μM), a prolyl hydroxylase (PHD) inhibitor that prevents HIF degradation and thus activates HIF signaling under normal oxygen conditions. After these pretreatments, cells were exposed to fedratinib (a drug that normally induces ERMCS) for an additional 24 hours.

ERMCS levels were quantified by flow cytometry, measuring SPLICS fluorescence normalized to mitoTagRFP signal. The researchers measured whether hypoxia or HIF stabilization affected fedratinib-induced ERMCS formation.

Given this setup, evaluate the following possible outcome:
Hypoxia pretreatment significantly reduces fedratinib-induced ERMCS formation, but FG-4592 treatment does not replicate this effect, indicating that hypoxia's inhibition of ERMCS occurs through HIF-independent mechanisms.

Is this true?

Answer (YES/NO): YES